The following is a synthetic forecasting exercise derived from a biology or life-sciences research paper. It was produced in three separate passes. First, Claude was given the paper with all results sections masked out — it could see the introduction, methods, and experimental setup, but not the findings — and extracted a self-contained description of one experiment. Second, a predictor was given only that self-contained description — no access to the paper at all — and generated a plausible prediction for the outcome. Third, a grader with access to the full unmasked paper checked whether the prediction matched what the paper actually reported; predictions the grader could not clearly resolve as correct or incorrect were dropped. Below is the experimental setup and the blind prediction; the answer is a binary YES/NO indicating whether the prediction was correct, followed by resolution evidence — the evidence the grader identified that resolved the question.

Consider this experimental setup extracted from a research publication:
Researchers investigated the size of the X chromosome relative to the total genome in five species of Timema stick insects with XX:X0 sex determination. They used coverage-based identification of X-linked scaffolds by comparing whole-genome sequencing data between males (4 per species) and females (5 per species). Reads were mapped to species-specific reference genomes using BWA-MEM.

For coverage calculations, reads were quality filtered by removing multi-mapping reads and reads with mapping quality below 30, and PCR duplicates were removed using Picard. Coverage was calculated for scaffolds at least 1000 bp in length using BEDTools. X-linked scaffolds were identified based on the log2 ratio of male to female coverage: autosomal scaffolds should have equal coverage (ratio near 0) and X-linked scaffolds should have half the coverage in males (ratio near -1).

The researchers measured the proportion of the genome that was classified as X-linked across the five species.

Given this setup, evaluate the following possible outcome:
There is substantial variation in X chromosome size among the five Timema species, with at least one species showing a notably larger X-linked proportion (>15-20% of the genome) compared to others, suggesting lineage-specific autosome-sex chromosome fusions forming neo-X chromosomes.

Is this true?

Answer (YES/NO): NO